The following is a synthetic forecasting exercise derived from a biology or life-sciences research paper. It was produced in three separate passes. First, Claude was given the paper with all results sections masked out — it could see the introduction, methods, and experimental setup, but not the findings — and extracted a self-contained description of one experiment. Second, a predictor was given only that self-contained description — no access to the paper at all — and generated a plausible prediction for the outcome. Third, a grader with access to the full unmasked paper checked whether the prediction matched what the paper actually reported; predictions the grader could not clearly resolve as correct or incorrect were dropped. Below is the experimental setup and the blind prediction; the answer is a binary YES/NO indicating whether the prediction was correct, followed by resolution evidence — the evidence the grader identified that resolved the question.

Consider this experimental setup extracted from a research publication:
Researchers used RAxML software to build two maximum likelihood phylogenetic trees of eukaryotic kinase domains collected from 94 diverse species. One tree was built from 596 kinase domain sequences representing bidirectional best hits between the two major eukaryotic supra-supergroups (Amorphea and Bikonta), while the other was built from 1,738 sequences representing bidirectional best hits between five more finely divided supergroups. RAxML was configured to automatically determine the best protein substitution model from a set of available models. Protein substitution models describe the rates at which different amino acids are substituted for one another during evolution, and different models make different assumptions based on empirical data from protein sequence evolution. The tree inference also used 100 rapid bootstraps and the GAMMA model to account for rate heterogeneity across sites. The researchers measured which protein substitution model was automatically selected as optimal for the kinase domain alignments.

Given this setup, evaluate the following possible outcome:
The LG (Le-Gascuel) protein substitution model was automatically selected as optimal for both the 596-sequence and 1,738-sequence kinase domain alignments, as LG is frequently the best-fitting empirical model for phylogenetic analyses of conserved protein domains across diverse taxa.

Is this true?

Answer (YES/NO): YES